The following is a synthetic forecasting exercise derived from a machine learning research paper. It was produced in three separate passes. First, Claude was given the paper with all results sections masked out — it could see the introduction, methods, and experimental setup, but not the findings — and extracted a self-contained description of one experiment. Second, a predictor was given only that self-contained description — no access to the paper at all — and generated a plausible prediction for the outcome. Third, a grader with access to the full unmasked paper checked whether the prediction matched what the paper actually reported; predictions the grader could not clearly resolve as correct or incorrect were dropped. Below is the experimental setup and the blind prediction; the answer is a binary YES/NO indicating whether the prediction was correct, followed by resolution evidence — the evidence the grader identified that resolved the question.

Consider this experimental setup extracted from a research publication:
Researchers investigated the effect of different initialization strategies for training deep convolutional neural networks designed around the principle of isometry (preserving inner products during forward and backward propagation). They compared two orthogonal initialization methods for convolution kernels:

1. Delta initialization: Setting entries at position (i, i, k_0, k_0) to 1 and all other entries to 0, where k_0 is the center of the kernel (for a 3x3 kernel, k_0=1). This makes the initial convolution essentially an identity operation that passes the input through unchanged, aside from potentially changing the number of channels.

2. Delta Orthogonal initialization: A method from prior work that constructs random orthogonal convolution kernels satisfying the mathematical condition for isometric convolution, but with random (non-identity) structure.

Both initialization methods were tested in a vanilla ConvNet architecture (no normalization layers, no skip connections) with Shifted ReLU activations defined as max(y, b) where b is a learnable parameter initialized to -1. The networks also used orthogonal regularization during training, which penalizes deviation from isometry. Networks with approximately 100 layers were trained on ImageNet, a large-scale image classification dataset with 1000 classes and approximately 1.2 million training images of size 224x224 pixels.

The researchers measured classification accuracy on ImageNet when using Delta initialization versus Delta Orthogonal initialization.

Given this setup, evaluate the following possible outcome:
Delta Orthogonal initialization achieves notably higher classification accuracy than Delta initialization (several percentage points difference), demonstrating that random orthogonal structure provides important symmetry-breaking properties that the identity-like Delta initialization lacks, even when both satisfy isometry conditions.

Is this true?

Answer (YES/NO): NO